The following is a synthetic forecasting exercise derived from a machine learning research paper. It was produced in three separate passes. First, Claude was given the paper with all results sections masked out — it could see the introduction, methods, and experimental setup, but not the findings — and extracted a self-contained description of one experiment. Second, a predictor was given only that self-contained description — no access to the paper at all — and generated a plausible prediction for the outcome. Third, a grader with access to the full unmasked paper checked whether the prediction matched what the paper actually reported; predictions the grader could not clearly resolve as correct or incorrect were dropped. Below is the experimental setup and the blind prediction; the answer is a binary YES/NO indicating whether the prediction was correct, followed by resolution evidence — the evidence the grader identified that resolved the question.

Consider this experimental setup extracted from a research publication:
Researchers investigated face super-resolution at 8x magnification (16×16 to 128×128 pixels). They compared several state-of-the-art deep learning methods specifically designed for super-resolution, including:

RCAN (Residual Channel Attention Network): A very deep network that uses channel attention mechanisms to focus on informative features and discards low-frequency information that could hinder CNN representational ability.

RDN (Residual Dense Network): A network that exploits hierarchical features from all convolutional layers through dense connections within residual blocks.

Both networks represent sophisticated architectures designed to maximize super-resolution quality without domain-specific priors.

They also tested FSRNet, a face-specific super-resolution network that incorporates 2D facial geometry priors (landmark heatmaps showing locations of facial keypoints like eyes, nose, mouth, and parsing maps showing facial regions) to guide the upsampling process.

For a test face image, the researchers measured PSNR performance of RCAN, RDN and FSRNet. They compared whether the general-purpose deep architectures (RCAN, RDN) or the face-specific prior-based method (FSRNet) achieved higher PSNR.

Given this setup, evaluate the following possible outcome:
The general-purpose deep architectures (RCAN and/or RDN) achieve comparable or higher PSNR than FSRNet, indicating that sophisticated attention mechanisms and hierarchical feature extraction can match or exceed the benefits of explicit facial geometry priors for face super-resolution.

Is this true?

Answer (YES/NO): YES